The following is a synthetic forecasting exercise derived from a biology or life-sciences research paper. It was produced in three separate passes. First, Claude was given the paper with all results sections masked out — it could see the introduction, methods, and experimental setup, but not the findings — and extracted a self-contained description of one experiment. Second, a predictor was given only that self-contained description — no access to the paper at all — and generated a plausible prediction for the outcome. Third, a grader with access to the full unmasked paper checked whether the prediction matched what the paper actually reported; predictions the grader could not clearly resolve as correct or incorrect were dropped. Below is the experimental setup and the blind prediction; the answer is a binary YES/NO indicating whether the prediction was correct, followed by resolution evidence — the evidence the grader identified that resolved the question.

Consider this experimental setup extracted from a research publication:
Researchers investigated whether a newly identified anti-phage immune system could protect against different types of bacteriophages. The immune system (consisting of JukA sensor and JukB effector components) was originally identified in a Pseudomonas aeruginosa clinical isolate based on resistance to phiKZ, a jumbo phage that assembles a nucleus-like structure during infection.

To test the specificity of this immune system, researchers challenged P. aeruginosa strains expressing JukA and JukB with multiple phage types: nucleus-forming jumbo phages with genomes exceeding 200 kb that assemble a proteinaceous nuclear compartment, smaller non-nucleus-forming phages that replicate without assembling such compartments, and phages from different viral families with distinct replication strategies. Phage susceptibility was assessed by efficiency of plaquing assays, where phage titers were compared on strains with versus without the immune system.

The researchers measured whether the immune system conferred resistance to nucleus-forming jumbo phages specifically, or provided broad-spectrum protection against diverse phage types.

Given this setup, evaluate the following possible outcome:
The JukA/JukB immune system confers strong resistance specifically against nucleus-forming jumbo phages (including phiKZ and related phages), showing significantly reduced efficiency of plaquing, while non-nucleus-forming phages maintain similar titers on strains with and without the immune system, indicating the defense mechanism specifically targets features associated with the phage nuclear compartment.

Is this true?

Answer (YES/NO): YES